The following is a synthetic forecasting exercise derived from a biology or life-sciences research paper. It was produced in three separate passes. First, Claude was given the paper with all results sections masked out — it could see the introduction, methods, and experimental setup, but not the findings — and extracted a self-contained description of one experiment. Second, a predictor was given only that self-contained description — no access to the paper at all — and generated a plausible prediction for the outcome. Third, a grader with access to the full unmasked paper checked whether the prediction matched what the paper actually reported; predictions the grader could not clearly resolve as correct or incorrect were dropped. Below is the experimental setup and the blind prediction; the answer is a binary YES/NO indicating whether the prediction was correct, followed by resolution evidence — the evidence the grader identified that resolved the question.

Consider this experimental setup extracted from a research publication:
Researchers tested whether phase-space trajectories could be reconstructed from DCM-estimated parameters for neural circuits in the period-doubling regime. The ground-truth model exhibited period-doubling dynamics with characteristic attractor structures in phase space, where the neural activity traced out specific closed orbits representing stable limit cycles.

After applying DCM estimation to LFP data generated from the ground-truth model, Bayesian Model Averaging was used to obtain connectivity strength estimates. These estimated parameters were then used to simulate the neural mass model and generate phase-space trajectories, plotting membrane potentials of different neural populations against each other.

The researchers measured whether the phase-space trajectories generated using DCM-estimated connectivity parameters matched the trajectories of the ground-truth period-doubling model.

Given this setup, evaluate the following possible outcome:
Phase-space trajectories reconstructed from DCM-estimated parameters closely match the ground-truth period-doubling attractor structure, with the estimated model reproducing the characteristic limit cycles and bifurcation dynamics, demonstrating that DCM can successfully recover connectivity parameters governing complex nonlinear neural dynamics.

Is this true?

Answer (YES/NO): NO